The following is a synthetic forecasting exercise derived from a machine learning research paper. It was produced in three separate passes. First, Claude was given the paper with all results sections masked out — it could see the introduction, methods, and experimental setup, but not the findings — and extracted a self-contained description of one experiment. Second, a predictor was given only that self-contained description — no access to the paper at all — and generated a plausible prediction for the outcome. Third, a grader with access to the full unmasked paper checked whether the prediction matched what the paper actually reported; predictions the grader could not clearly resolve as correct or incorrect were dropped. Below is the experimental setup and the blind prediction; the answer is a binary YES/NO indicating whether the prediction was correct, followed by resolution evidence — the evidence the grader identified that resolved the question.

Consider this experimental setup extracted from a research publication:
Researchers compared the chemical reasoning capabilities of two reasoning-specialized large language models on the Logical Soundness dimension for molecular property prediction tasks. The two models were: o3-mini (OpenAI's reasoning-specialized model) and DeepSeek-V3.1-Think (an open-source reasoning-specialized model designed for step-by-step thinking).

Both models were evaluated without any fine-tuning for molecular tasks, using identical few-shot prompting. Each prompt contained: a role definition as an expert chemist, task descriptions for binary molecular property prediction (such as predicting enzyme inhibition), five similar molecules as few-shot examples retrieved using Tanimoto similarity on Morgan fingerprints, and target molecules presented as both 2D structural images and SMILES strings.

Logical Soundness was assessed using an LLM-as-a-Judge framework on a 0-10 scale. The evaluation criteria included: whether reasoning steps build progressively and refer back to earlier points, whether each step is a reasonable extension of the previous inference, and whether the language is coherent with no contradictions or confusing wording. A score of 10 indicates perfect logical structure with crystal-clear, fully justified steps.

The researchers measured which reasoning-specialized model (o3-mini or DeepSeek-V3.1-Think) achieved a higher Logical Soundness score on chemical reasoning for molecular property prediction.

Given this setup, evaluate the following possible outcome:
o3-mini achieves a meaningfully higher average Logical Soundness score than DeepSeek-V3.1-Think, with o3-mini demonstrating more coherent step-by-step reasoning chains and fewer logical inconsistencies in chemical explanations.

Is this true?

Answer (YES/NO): NO